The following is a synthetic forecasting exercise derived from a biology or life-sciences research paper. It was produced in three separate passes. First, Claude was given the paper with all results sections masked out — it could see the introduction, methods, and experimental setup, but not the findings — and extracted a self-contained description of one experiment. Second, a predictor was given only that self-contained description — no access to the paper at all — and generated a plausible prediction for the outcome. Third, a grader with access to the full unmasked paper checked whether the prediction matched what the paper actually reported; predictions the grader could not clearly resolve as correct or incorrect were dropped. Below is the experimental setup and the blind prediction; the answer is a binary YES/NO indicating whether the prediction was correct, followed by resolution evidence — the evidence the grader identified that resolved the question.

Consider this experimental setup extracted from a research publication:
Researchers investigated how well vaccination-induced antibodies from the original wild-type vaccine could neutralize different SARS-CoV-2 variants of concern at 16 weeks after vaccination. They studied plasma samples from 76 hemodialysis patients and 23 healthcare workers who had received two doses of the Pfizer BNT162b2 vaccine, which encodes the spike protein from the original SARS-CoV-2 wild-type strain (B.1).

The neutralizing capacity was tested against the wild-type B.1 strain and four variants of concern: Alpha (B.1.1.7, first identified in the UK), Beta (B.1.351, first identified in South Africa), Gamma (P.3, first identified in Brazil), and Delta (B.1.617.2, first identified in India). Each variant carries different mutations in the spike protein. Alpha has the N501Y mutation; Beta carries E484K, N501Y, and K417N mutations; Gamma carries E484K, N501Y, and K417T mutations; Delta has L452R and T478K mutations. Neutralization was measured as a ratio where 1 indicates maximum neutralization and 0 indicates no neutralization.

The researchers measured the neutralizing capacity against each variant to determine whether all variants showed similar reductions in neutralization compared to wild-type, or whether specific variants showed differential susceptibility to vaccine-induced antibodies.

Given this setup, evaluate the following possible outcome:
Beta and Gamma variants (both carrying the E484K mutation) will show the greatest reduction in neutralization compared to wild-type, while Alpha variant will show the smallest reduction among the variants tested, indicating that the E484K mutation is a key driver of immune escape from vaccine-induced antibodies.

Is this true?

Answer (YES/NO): YES